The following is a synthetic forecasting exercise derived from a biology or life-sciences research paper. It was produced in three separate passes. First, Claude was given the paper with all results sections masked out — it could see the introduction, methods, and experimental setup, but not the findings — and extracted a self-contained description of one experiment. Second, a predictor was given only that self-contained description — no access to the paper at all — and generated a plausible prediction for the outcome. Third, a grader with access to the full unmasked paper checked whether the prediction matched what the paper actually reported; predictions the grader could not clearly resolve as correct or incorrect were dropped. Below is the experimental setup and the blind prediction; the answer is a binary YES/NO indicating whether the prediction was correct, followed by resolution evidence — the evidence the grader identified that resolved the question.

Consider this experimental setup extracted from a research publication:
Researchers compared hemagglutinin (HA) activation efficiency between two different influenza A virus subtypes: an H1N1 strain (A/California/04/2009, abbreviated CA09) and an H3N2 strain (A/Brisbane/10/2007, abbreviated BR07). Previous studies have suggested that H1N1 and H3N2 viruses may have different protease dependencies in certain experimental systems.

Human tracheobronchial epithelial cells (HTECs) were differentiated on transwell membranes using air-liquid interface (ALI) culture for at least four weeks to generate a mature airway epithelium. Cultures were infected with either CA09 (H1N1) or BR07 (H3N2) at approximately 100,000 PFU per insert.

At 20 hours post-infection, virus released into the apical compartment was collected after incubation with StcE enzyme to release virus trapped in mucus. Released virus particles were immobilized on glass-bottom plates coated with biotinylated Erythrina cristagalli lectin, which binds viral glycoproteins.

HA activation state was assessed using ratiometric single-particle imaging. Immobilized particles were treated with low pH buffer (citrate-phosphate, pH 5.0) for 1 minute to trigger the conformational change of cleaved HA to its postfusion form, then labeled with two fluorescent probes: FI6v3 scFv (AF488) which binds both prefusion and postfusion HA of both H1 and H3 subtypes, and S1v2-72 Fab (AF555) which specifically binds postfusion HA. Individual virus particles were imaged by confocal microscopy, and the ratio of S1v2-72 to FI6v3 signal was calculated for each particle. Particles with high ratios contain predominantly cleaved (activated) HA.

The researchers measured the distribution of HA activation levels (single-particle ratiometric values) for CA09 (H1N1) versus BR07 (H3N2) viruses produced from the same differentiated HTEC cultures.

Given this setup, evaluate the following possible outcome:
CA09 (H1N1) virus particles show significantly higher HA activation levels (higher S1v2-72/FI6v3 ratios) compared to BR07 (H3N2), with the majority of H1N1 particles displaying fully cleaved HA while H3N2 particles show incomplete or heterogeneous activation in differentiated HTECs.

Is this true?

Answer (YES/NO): NO